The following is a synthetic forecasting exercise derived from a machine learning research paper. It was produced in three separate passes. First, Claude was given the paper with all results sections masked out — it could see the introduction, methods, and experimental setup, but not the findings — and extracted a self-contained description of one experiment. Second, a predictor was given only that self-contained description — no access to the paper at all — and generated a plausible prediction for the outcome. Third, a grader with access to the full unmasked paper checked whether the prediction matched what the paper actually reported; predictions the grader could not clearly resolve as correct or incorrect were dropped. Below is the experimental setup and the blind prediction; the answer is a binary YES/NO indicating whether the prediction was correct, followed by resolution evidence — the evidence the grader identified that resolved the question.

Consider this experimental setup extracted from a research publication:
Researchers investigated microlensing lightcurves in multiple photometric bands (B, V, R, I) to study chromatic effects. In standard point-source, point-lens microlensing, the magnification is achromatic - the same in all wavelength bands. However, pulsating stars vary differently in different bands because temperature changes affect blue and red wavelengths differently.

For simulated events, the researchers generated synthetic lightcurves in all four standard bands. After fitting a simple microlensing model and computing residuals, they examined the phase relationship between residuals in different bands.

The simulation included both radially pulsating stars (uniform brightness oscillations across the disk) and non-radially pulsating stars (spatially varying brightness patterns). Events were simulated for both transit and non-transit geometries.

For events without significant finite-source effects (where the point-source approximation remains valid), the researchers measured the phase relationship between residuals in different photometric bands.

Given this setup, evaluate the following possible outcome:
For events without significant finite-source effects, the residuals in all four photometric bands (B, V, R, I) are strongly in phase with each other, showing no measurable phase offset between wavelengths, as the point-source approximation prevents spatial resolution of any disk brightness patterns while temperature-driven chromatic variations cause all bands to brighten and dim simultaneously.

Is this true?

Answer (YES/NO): YES